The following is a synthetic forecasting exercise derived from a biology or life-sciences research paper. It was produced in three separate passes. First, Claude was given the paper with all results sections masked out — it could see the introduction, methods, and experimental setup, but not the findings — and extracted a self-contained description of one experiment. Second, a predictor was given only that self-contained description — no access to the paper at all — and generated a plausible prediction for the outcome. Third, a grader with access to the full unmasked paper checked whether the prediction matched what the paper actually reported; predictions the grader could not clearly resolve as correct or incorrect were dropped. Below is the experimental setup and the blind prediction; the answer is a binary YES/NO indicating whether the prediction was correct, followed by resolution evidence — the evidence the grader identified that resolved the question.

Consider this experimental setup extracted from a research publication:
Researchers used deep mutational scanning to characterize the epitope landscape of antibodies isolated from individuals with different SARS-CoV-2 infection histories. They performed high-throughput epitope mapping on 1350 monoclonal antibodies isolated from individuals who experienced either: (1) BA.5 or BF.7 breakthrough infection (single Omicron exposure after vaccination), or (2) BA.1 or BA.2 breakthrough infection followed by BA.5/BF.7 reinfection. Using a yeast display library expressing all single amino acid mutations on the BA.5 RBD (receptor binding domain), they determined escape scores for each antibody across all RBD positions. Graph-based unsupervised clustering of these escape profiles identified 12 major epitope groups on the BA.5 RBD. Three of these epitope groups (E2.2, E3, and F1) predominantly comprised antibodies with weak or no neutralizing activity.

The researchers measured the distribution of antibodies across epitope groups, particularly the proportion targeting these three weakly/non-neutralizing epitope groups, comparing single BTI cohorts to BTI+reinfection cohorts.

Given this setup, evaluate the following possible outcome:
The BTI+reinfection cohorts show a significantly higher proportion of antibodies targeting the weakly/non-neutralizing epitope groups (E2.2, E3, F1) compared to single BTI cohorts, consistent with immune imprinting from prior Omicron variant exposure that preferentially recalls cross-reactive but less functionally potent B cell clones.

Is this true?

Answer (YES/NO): NO